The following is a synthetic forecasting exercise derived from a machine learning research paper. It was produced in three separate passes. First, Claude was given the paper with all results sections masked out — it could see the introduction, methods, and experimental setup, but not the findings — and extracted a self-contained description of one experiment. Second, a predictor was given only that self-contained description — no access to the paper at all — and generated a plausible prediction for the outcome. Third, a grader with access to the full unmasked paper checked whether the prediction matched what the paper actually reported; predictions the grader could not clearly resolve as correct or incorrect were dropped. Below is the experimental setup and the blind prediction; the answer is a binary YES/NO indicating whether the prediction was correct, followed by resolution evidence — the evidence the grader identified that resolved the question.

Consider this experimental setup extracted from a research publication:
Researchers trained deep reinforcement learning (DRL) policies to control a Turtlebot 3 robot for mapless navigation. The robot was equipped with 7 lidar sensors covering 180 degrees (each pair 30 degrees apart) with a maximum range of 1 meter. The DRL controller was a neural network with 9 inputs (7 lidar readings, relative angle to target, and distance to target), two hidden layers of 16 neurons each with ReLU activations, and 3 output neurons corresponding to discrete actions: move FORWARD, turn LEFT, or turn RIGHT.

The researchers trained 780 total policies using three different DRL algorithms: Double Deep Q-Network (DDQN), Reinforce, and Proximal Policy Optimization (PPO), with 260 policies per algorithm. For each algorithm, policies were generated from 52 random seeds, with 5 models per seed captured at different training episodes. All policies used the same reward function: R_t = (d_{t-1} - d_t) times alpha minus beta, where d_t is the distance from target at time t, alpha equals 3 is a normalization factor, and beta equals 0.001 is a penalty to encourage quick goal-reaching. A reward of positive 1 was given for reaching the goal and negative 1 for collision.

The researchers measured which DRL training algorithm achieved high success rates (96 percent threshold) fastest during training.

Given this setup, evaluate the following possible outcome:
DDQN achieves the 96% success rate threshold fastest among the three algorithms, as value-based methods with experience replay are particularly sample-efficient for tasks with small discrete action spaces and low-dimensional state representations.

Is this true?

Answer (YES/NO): NO